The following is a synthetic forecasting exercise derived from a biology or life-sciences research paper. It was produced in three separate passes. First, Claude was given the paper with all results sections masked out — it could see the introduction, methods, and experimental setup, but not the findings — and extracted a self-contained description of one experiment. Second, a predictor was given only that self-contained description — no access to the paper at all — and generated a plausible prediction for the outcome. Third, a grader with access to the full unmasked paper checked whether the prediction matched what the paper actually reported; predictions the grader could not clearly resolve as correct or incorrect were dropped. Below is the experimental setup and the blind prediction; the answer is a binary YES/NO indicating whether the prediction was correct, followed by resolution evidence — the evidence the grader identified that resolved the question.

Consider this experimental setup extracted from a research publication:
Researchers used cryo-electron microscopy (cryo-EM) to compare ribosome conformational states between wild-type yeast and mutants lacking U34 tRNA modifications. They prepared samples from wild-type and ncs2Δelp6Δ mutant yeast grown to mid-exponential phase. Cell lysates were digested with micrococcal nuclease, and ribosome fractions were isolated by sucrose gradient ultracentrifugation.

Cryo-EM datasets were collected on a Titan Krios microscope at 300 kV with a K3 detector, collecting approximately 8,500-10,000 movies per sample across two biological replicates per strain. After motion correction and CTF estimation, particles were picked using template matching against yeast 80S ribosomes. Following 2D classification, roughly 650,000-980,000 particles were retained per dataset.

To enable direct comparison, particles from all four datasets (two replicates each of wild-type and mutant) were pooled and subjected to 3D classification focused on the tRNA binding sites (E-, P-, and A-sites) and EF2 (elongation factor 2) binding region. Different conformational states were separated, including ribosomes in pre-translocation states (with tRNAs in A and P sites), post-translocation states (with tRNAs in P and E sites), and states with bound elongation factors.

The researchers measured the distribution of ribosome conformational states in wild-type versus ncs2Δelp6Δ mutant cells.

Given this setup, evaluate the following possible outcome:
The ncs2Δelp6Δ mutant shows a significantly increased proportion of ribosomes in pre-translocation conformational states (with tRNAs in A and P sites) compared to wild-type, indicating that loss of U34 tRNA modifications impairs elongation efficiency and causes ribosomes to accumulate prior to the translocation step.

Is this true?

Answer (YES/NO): NO